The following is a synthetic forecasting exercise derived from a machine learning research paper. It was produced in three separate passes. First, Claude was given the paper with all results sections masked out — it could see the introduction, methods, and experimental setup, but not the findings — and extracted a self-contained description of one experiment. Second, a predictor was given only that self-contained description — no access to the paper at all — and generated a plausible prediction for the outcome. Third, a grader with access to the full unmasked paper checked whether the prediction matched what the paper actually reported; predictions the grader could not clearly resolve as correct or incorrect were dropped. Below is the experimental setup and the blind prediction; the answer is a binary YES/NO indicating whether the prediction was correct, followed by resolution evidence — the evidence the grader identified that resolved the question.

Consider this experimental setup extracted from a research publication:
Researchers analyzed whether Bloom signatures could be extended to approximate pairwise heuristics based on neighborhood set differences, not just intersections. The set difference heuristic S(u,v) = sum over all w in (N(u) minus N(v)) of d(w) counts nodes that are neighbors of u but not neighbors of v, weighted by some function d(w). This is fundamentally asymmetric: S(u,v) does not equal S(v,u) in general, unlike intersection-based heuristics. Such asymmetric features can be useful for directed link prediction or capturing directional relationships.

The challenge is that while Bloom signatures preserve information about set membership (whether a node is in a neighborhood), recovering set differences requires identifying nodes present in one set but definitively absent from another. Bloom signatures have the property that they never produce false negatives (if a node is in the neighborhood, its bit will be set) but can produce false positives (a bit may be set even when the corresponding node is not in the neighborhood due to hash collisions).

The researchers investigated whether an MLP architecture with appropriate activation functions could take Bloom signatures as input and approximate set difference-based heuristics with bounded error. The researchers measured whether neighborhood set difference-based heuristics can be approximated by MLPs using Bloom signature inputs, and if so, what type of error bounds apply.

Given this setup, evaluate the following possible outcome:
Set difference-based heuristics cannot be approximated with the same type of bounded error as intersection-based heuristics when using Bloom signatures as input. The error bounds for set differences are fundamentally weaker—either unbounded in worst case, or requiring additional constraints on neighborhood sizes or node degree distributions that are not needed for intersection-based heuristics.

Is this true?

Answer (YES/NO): NO